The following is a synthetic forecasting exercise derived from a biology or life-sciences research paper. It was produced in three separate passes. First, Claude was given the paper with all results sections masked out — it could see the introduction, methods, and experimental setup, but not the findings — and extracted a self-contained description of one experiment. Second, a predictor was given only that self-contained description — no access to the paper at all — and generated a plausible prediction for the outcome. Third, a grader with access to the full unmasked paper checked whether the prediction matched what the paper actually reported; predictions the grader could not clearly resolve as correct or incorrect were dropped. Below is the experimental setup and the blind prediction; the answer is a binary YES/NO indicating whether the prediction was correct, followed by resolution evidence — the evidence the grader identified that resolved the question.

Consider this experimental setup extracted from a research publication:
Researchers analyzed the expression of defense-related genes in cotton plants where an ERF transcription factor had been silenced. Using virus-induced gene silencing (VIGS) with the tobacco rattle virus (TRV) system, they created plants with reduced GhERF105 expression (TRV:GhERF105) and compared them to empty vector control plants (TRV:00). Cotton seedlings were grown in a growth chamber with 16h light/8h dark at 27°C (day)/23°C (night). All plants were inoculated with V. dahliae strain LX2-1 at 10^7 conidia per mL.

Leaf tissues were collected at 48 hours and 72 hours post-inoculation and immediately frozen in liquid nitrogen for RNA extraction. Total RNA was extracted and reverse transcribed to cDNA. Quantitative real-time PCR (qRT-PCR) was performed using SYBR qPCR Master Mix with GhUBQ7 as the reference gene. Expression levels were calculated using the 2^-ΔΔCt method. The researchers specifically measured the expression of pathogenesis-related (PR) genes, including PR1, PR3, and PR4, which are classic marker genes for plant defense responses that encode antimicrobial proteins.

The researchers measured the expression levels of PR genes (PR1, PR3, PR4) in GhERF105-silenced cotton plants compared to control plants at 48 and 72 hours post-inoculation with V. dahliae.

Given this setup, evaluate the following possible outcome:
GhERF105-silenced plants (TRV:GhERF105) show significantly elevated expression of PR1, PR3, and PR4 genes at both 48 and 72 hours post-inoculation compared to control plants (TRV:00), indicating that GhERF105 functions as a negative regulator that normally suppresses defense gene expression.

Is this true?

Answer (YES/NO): NO